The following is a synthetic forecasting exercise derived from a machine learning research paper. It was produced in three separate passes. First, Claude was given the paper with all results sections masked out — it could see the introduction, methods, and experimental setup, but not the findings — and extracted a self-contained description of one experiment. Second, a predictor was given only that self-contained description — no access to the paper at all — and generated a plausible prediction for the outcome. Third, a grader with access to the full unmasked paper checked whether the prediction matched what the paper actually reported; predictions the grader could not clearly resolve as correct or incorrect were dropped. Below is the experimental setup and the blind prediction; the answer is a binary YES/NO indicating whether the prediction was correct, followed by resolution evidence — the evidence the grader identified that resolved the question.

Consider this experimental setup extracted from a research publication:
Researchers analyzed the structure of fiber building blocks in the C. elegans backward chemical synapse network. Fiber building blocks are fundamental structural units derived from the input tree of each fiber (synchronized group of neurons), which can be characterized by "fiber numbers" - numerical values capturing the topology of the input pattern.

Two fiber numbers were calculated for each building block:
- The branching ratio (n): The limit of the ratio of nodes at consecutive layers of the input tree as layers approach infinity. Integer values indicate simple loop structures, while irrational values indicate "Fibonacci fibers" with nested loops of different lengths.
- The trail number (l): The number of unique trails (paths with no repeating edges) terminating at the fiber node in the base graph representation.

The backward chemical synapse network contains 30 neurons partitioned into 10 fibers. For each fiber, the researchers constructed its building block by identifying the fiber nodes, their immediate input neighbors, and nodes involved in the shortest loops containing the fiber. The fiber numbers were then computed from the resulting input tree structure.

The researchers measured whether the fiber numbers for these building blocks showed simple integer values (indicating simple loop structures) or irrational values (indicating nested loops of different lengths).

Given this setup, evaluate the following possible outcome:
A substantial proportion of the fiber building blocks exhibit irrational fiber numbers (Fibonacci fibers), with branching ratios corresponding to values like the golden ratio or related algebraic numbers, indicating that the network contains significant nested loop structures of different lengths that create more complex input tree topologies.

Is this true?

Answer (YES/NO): YES